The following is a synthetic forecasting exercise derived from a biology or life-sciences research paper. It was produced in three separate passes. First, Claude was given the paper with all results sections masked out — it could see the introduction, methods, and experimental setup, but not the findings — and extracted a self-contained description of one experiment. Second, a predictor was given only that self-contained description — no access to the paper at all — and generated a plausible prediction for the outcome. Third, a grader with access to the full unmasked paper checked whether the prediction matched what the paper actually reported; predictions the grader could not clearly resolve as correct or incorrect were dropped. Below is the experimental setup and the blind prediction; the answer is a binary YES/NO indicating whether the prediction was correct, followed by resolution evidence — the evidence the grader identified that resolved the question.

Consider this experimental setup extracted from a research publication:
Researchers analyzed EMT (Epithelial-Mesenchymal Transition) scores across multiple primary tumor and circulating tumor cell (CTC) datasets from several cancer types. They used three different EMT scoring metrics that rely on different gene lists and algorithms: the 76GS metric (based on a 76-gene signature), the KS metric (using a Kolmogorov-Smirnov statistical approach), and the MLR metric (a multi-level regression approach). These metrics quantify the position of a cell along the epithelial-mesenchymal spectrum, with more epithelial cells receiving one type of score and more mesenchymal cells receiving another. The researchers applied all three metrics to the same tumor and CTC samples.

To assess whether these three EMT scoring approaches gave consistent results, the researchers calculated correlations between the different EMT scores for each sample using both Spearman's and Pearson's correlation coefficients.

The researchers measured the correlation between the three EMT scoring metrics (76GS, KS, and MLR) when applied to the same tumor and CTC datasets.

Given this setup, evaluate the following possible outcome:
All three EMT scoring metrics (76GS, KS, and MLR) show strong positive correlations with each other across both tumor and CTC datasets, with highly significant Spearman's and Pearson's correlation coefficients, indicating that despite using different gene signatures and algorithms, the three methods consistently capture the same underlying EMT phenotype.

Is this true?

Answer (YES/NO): NO